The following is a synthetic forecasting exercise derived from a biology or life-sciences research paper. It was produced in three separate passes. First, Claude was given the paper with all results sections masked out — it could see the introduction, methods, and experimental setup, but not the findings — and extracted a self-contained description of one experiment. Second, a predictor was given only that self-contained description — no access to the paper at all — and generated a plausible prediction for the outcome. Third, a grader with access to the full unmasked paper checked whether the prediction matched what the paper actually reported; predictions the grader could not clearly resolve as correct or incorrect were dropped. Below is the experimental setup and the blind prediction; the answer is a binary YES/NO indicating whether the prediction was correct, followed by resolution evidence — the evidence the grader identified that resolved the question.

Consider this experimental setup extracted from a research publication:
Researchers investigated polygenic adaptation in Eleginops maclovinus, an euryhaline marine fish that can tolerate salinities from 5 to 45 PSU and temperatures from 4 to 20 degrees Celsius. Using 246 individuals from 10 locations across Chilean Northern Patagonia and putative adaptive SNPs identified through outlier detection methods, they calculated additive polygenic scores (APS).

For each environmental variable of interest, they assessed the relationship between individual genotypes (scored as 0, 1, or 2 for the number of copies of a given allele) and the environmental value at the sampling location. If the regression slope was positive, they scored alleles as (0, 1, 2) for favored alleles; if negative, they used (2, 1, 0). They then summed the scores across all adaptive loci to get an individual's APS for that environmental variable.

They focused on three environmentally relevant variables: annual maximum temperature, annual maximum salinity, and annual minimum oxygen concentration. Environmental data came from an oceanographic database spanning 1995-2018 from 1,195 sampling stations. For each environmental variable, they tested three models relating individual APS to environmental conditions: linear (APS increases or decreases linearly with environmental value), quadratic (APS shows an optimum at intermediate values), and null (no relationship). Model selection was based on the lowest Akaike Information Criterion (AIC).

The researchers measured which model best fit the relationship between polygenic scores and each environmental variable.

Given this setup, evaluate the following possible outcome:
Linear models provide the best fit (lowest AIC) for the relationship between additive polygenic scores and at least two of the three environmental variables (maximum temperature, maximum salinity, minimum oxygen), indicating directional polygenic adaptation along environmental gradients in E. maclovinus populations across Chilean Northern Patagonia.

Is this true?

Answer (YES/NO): YES